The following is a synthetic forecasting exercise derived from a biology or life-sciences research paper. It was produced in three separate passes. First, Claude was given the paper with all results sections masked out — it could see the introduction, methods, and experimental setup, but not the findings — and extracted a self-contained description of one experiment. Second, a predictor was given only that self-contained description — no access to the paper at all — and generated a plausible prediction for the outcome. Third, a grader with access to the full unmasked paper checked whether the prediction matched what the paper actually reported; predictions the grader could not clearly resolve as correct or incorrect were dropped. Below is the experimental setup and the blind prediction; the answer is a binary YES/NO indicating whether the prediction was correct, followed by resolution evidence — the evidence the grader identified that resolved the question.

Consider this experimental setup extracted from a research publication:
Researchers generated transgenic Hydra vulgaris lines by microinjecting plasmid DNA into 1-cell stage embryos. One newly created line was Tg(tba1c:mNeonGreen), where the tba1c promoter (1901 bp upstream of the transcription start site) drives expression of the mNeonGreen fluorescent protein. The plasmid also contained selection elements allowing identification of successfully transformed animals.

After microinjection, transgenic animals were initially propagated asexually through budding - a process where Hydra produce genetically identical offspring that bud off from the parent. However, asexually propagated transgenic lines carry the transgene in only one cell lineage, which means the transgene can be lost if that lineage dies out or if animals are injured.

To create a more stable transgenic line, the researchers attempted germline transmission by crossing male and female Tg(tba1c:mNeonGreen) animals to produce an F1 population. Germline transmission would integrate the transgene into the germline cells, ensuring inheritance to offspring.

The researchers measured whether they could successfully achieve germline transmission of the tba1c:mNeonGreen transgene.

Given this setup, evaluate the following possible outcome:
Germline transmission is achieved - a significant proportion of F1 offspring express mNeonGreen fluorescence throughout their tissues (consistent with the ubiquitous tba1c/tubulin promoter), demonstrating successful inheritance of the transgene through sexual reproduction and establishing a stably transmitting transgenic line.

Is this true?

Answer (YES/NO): YES